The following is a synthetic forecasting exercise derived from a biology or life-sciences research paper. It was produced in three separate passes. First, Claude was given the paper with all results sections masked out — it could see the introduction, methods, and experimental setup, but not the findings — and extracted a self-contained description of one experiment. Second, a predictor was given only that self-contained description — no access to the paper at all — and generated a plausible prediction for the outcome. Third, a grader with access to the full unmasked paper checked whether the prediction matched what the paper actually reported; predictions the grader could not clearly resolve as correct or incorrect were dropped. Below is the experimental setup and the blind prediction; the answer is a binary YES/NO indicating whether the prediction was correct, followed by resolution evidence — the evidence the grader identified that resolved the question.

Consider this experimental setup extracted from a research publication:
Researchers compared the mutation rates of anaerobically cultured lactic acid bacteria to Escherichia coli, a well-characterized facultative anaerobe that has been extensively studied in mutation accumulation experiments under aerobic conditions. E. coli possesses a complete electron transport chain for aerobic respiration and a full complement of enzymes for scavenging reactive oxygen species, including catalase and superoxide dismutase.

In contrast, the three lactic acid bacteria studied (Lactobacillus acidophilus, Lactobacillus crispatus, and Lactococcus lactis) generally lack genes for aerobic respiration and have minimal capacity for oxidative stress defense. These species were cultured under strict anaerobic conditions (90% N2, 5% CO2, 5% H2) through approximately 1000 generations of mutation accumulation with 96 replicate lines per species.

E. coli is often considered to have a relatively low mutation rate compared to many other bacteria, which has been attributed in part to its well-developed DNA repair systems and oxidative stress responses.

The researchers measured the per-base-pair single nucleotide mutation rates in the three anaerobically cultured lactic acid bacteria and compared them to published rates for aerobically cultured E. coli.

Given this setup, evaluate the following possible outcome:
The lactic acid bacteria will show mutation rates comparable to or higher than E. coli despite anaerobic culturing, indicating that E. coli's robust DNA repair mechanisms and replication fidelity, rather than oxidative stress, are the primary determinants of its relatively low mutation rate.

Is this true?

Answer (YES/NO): NO